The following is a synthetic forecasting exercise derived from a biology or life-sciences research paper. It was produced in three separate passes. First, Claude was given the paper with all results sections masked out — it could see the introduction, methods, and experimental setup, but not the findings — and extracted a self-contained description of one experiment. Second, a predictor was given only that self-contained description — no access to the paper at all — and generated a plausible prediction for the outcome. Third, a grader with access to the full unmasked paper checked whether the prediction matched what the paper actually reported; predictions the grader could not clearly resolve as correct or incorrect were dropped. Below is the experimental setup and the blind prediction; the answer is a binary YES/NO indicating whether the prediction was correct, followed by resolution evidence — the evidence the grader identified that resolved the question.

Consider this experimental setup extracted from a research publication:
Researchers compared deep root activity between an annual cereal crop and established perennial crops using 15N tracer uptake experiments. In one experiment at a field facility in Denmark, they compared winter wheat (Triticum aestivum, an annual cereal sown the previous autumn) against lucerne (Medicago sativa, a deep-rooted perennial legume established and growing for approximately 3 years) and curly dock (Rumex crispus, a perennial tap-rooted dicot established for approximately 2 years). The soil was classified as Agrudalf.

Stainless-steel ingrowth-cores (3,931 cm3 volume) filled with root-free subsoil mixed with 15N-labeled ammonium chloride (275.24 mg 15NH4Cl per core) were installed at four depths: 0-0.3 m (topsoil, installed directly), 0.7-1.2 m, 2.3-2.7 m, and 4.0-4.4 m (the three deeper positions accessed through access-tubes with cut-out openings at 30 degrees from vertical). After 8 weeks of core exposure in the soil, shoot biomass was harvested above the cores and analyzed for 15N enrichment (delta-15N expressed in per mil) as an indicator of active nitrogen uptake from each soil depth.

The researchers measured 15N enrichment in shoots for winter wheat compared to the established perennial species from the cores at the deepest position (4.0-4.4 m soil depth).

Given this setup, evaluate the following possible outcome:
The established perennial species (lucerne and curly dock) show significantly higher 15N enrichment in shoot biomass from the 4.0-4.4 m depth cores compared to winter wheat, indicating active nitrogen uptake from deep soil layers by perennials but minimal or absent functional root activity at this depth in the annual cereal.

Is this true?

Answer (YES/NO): NO